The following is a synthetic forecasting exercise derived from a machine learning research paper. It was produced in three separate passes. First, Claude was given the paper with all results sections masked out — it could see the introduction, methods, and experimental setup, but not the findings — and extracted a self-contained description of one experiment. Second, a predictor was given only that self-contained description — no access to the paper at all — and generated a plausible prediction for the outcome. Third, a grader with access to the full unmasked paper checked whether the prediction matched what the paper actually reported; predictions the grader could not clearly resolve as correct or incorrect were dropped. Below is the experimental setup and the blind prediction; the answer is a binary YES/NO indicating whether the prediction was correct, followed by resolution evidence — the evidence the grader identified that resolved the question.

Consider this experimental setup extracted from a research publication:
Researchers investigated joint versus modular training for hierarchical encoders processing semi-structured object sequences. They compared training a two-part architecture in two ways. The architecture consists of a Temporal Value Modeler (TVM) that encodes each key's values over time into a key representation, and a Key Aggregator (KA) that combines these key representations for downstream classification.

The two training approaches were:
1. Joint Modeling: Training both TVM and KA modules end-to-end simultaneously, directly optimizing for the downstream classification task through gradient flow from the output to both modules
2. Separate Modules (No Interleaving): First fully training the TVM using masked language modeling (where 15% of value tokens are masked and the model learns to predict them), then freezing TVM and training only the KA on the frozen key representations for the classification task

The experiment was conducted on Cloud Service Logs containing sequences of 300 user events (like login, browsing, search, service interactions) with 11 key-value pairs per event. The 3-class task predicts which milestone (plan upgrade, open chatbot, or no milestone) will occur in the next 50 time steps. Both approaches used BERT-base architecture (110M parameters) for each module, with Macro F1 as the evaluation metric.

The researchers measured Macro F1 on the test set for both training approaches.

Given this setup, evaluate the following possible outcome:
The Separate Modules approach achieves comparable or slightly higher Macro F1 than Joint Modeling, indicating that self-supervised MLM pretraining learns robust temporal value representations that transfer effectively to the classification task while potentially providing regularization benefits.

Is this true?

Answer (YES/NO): NO